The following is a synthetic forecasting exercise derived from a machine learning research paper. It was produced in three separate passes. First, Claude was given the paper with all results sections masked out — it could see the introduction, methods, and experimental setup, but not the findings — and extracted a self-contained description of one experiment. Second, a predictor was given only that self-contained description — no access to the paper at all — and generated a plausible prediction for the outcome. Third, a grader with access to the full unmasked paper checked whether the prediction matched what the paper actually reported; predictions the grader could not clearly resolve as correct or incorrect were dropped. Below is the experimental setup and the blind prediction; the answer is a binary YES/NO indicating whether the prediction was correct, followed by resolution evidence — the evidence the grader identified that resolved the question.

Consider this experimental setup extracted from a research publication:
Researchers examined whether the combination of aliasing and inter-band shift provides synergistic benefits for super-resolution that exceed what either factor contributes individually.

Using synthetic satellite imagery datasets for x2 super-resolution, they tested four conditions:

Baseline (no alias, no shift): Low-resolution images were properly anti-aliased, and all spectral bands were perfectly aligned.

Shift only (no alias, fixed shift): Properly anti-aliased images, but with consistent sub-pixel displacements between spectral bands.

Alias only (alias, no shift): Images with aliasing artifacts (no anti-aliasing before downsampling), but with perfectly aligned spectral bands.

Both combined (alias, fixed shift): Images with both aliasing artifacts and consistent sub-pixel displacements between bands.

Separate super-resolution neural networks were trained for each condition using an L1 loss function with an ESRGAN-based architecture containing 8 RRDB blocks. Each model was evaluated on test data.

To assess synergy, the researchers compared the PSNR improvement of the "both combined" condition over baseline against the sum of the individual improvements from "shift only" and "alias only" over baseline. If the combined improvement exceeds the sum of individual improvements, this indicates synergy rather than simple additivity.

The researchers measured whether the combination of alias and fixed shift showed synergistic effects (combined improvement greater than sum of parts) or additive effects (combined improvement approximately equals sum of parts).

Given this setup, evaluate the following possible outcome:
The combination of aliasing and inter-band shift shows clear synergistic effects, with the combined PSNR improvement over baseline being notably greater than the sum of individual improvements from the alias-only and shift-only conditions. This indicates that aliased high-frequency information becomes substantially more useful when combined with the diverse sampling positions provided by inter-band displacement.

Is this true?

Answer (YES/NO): YES